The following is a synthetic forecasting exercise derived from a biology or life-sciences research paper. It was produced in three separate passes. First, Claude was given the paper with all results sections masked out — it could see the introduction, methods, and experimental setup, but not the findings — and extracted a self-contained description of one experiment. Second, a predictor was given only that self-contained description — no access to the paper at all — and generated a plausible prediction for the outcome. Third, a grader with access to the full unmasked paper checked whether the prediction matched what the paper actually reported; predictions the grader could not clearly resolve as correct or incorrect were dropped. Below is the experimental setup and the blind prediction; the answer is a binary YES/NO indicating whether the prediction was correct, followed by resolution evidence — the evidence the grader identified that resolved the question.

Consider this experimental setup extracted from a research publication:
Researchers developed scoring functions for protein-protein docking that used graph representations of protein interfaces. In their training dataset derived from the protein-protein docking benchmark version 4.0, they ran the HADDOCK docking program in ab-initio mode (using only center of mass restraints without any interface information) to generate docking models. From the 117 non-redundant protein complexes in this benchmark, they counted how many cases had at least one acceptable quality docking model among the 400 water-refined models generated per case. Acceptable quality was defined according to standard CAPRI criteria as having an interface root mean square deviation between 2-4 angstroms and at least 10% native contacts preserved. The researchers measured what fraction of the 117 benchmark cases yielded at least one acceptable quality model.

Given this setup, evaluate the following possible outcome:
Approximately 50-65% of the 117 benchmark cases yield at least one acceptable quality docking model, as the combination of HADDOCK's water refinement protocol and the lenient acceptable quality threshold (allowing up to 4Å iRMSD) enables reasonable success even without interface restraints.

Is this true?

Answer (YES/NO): YES